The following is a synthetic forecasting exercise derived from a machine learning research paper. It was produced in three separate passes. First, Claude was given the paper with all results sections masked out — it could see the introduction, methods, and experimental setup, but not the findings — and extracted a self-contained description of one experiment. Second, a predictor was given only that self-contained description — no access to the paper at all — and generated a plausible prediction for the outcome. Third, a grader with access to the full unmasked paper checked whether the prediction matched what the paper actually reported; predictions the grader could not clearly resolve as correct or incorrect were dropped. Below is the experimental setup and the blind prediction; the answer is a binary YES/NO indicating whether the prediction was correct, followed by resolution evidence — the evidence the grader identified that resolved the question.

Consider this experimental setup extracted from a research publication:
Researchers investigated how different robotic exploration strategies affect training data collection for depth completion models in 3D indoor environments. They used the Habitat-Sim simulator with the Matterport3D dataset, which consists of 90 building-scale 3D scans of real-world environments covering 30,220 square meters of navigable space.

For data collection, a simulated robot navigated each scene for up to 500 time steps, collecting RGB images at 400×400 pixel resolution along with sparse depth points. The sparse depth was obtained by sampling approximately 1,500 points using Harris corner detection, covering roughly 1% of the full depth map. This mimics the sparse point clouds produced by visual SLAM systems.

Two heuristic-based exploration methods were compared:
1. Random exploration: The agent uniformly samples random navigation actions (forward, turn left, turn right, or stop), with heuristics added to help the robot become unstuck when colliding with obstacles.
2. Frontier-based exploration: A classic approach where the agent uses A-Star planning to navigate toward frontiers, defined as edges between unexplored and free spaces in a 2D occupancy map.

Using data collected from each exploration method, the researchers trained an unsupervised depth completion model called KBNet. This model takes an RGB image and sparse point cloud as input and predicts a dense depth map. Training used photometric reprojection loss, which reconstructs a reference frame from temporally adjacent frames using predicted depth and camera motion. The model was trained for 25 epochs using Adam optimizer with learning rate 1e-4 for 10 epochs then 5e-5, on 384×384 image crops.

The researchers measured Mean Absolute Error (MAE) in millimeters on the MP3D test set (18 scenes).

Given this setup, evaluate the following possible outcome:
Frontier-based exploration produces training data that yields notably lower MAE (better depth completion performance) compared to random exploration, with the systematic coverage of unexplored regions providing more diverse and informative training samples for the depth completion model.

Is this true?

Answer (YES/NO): YES